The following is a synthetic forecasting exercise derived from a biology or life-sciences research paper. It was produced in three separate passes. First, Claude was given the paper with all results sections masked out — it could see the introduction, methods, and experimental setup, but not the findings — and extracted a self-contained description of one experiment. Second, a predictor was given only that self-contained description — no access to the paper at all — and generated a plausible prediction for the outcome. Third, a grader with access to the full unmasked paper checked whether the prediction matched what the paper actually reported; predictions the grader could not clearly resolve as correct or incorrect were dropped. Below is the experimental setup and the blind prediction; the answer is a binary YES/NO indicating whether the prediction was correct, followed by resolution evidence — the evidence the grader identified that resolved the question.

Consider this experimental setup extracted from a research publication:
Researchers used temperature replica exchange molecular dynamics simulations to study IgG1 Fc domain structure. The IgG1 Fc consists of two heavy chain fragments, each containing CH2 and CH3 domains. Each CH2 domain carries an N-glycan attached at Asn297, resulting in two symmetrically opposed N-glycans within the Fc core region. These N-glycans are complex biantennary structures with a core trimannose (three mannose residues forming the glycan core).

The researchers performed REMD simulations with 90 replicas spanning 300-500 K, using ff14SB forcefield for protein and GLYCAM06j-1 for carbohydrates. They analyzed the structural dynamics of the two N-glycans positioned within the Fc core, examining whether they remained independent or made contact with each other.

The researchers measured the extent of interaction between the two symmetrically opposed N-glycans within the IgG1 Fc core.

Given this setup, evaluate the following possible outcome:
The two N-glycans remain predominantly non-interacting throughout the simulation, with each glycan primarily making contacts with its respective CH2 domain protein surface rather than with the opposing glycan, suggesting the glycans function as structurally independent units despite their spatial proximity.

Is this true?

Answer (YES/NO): NO